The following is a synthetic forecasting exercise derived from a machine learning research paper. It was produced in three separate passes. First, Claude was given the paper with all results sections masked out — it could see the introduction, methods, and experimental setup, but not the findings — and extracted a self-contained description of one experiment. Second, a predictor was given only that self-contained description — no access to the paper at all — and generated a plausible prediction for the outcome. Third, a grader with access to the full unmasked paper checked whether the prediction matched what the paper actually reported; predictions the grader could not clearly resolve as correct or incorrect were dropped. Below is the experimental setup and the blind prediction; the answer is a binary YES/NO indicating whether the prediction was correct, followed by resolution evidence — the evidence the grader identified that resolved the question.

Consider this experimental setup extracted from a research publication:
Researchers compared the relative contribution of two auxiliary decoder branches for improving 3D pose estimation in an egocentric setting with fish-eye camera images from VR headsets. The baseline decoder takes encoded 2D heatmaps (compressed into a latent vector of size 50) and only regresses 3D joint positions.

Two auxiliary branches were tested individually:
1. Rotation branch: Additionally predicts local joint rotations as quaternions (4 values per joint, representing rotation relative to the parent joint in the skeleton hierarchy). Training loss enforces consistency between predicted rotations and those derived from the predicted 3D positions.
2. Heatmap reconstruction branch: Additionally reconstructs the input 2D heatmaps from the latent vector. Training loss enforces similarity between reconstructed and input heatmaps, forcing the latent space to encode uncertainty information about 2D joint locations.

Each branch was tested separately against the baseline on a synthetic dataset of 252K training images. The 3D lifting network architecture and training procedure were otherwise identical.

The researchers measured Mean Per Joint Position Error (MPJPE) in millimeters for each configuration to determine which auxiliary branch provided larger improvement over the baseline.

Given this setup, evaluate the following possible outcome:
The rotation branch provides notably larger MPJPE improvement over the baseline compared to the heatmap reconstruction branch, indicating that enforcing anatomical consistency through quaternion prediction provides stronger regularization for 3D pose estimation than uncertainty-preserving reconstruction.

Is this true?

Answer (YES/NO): NO